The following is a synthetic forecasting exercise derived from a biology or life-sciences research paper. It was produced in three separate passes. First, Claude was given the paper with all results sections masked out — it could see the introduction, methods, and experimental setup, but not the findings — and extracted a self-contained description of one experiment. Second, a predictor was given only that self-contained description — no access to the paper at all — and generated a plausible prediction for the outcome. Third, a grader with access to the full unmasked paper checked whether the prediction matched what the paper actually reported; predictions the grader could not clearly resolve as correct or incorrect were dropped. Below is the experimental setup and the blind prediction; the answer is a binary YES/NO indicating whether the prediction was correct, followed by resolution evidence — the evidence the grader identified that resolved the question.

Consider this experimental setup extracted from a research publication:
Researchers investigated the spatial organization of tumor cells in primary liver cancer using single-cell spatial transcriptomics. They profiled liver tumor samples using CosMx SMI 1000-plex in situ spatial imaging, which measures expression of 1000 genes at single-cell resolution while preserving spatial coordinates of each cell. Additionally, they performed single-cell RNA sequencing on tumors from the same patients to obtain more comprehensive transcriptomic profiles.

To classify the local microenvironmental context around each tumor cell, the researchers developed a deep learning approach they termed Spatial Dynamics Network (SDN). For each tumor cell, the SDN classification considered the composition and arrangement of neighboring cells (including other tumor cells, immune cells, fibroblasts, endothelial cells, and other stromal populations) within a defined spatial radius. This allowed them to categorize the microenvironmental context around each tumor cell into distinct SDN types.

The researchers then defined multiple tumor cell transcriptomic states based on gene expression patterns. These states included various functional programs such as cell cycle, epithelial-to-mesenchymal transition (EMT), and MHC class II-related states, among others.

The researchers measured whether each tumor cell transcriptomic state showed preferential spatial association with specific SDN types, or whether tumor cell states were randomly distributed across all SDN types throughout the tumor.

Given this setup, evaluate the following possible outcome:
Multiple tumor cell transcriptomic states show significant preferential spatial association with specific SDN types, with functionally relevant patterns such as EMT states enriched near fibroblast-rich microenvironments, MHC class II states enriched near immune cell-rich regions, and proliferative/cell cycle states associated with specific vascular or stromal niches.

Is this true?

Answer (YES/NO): NO